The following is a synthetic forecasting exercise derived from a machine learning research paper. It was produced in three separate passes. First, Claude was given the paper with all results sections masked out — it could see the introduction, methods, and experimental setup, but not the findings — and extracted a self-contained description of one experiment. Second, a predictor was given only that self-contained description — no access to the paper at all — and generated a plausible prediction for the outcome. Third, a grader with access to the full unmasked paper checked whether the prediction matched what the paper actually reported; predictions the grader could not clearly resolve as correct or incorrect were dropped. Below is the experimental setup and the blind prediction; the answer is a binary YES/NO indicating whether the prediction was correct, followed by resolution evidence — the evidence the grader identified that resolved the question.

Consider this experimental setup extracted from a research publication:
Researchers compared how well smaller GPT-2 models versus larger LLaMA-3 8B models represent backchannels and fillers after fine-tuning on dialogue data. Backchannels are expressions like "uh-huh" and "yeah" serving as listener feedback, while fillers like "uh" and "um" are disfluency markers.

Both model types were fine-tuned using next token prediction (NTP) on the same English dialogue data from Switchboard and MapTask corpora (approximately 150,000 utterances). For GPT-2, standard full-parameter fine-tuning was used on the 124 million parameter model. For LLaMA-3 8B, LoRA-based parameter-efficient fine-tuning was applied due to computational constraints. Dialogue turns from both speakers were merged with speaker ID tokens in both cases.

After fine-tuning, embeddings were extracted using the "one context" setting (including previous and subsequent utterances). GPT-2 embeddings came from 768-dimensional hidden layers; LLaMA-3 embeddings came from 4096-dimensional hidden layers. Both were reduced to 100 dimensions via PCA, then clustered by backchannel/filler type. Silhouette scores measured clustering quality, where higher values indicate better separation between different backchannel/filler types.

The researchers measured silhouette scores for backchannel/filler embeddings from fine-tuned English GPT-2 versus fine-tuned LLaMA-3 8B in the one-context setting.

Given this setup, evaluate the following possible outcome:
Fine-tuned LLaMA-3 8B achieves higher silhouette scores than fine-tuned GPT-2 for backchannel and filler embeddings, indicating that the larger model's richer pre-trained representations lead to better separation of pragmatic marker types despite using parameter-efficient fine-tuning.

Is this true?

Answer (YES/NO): YES